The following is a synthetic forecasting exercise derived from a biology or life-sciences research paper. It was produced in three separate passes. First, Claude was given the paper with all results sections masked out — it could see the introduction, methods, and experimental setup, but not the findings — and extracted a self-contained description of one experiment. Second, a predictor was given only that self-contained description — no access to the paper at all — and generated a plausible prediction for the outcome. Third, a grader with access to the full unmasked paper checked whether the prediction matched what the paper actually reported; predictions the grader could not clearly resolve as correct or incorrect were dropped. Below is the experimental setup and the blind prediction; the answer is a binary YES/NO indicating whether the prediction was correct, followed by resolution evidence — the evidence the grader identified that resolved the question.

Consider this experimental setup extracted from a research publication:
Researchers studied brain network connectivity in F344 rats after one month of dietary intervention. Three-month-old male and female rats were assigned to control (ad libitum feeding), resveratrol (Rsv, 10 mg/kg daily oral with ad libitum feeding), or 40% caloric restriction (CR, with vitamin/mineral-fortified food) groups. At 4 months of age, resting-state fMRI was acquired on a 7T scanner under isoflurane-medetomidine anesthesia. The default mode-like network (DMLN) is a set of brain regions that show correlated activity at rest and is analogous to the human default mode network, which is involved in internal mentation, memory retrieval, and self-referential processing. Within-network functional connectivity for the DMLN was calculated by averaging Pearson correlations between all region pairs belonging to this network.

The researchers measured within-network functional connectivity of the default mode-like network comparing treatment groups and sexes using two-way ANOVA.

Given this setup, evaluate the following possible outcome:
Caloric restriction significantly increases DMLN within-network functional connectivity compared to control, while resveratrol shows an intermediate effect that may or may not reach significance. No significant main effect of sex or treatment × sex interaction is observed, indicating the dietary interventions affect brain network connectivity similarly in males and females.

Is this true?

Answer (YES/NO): NO